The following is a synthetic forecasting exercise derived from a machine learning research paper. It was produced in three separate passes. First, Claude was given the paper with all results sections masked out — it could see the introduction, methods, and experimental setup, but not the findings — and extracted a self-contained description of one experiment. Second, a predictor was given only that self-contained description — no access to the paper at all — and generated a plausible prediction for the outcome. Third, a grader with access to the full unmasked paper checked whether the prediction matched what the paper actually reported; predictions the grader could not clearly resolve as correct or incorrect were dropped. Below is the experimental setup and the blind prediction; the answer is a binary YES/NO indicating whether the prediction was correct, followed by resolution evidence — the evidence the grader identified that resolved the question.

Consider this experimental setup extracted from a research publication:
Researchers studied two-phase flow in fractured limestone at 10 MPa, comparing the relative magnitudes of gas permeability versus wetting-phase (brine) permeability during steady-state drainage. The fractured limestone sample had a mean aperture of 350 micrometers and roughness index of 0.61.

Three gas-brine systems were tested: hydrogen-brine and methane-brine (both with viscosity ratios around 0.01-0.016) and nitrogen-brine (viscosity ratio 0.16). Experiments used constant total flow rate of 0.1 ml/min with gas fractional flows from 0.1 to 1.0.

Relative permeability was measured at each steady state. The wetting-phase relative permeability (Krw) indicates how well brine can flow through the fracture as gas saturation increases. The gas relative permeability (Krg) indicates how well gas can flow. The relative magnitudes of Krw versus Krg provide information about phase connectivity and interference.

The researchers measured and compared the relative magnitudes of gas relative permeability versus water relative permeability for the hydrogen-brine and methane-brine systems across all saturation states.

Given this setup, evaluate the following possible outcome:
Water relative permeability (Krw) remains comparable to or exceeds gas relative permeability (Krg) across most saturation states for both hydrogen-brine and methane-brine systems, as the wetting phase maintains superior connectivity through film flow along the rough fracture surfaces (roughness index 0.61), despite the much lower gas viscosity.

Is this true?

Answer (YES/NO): YES